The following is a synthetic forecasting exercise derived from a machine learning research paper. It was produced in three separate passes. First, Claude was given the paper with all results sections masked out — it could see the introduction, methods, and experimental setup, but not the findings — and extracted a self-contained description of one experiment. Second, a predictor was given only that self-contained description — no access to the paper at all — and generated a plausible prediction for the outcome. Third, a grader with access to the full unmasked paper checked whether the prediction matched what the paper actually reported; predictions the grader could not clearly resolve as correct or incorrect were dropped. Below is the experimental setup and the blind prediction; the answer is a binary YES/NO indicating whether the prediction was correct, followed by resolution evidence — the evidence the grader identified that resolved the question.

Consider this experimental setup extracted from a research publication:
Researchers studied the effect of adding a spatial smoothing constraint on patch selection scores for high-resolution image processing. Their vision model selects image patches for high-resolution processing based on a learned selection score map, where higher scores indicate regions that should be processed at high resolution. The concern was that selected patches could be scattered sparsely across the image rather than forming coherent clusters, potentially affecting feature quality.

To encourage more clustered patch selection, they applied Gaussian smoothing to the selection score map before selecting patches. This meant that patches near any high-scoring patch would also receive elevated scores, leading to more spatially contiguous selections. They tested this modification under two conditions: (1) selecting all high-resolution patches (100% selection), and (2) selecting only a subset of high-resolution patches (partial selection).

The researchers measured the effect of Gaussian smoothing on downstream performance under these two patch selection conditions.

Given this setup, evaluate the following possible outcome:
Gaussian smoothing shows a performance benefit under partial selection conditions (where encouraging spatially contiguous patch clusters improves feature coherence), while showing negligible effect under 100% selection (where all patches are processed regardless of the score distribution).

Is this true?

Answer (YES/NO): NO